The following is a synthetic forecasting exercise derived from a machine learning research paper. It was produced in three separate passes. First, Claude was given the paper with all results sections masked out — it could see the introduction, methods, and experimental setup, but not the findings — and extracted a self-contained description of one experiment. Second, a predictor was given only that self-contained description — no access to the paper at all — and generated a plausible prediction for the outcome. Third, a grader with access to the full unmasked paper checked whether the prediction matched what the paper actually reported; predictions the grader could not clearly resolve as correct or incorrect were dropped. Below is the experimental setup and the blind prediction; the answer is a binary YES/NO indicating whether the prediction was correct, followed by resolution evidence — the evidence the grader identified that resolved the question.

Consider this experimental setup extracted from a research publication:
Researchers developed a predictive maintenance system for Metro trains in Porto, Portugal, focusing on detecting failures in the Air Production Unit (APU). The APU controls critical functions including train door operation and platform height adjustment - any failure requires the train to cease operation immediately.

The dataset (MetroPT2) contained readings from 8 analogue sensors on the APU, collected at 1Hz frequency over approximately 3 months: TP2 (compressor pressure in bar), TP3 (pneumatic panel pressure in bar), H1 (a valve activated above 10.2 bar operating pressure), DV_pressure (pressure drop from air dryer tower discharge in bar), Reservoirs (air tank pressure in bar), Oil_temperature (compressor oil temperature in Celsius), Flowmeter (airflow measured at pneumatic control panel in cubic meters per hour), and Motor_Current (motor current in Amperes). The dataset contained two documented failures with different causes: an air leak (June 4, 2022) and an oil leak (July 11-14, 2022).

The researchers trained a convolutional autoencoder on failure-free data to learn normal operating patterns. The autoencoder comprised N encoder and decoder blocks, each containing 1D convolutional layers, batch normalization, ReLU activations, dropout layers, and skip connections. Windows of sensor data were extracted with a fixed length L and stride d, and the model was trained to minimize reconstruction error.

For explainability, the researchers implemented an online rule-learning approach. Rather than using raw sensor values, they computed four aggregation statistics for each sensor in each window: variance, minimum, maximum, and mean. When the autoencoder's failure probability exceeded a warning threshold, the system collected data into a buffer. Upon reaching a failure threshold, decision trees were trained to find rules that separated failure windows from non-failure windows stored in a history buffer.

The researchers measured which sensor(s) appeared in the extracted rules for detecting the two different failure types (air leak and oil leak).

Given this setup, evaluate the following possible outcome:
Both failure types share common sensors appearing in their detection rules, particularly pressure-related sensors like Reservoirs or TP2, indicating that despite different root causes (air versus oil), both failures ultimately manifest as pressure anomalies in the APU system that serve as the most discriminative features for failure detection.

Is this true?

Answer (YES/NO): NO